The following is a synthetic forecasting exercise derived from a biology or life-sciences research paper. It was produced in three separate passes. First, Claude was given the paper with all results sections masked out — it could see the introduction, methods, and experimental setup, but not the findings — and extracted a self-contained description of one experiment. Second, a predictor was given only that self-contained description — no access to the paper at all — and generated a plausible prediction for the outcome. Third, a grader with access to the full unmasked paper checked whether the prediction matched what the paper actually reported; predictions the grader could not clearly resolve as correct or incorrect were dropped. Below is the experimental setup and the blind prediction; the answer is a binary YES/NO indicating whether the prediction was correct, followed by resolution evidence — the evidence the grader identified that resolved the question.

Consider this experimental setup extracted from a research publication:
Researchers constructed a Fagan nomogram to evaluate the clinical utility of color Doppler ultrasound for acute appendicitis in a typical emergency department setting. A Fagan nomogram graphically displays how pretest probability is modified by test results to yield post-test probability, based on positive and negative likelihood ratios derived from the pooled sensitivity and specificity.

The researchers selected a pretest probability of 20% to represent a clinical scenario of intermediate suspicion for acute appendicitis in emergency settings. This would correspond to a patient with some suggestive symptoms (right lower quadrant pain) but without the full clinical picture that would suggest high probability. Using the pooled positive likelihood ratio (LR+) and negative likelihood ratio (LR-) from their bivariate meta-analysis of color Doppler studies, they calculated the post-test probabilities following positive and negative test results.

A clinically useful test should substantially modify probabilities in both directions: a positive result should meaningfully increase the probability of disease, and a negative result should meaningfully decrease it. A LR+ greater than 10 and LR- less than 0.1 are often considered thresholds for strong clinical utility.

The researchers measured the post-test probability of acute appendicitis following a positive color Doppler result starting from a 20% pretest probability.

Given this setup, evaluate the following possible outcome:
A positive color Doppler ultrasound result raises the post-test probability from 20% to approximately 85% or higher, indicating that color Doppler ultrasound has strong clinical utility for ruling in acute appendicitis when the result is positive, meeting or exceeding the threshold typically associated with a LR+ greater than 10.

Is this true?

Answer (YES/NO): YES